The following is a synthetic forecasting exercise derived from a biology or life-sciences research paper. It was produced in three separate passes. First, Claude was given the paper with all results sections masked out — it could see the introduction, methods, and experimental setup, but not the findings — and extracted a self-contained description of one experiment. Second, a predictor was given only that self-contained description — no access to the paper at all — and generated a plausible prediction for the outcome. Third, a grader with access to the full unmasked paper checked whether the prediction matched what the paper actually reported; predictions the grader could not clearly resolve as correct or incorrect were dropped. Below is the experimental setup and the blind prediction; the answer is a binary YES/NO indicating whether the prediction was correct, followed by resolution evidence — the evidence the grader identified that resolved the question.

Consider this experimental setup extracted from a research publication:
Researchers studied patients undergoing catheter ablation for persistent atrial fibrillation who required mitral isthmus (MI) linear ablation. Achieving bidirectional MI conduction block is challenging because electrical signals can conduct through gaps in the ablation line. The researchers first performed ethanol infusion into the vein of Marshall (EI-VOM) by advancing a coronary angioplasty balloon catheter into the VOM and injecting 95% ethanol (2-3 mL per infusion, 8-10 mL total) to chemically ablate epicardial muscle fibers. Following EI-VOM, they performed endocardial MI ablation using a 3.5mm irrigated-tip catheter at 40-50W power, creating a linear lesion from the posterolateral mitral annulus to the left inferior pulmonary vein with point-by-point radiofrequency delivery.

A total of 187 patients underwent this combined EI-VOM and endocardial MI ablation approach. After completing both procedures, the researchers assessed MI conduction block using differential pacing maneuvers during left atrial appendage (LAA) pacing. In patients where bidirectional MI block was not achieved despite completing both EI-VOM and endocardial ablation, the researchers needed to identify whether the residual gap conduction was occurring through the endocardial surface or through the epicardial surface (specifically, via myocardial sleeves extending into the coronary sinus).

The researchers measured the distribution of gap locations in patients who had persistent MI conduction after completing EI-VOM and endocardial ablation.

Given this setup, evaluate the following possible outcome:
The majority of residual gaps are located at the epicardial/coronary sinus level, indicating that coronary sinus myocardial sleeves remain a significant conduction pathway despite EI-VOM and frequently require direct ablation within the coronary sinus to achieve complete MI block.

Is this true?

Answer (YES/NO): YES